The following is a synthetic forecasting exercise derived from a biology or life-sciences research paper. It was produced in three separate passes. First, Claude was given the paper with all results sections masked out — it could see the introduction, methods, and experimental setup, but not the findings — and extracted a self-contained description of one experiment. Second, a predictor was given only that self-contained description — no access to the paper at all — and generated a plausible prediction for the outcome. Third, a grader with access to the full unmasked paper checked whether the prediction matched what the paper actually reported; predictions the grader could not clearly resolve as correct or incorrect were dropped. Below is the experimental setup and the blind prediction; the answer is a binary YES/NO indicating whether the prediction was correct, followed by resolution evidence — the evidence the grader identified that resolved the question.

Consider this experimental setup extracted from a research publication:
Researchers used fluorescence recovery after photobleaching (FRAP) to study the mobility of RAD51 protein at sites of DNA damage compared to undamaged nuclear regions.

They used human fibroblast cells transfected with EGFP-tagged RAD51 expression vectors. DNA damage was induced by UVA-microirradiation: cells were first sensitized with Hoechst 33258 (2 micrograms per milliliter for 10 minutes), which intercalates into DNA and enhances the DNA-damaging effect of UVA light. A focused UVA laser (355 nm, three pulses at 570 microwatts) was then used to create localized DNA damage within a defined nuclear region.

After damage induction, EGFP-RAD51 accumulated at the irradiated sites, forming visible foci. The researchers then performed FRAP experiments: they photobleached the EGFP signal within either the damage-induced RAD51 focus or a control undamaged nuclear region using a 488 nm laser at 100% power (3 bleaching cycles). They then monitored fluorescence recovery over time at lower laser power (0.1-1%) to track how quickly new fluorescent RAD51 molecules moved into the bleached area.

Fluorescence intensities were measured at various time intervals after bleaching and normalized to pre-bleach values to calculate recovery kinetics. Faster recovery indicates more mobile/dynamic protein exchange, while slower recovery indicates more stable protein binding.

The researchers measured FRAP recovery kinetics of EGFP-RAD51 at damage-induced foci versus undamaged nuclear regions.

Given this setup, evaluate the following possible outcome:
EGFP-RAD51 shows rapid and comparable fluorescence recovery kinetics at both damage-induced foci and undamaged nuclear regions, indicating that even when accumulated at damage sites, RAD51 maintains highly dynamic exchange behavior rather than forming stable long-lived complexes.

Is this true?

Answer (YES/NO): NO